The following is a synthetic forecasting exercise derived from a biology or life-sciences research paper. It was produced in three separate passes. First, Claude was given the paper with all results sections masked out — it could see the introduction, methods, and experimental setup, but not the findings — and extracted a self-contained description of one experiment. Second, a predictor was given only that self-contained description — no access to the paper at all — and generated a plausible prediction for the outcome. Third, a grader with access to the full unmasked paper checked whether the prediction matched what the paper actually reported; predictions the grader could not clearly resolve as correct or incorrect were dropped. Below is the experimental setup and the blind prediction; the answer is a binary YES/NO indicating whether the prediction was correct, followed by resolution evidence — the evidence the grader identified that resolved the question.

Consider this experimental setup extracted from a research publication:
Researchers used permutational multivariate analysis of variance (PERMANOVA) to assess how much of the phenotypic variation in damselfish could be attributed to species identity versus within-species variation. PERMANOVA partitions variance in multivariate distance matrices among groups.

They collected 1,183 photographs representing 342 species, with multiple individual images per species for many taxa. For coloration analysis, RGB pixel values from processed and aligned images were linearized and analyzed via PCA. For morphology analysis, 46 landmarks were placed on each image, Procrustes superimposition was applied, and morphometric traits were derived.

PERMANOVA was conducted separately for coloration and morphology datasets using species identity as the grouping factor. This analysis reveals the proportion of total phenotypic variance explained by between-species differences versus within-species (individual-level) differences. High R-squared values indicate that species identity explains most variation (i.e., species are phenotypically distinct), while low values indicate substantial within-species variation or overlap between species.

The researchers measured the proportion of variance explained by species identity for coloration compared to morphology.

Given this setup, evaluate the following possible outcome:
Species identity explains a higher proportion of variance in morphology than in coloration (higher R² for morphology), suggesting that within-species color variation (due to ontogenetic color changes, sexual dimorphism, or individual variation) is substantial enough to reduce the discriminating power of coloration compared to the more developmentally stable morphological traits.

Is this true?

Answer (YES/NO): NO